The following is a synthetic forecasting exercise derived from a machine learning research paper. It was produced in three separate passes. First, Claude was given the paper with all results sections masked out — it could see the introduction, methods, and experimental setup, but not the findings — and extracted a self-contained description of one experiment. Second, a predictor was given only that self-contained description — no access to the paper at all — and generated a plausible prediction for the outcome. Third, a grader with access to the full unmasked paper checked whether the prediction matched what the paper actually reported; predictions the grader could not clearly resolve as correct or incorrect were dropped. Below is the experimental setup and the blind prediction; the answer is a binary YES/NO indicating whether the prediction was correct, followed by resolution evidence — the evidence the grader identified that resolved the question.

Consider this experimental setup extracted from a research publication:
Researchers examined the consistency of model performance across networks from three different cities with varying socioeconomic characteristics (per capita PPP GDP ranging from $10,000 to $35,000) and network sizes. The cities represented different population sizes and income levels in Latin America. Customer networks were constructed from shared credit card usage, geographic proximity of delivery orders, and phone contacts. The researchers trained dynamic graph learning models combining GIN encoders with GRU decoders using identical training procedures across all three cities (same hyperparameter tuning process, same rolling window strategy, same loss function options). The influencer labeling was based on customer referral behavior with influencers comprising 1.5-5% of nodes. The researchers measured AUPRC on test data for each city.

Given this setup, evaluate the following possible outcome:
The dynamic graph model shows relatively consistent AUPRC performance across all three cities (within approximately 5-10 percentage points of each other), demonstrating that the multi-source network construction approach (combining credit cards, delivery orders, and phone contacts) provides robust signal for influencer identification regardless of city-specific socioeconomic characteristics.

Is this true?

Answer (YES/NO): NO